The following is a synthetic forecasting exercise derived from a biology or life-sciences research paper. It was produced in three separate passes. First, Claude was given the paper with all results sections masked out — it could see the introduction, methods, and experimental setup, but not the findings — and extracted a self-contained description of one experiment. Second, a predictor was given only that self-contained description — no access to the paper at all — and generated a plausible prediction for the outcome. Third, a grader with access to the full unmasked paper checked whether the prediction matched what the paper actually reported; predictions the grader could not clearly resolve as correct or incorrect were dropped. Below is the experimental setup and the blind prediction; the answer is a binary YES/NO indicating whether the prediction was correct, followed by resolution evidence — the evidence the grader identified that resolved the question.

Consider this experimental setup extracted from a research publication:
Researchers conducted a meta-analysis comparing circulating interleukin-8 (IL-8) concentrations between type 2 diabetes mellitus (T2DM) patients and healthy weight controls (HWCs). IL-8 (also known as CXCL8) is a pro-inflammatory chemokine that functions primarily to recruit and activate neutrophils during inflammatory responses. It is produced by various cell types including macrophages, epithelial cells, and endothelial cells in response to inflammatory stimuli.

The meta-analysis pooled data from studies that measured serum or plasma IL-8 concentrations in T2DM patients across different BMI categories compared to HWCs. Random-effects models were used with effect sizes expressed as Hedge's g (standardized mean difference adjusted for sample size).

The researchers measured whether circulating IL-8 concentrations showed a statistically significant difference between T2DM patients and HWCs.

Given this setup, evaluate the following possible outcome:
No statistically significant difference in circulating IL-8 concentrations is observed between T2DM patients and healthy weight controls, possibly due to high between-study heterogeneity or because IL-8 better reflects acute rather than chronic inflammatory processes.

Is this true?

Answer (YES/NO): YES